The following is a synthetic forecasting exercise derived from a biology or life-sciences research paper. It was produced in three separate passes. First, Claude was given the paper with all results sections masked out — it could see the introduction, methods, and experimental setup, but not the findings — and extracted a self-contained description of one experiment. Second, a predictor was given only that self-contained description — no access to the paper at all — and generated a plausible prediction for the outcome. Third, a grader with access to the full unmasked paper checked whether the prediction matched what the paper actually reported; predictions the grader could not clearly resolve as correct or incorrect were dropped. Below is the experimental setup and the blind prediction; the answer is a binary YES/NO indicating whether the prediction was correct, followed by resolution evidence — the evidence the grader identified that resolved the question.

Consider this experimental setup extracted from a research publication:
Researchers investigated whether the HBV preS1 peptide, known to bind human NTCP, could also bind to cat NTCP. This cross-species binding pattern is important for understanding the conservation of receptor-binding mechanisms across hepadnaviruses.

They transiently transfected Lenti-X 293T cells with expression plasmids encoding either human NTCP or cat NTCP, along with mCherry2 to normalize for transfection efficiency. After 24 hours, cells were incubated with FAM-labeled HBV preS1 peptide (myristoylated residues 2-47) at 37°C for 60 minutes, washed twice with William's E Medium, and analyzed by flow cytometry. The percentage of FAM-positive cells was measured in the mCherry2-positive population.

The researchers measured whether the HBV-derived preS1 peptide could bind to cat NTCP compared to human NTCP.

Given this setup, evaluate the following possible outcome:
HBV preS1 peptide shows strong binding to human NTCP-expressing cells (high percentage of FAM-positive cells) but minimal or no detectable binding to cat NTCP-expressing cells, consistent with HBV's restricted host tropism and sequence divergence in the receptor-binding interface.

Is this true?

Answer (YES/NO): NO